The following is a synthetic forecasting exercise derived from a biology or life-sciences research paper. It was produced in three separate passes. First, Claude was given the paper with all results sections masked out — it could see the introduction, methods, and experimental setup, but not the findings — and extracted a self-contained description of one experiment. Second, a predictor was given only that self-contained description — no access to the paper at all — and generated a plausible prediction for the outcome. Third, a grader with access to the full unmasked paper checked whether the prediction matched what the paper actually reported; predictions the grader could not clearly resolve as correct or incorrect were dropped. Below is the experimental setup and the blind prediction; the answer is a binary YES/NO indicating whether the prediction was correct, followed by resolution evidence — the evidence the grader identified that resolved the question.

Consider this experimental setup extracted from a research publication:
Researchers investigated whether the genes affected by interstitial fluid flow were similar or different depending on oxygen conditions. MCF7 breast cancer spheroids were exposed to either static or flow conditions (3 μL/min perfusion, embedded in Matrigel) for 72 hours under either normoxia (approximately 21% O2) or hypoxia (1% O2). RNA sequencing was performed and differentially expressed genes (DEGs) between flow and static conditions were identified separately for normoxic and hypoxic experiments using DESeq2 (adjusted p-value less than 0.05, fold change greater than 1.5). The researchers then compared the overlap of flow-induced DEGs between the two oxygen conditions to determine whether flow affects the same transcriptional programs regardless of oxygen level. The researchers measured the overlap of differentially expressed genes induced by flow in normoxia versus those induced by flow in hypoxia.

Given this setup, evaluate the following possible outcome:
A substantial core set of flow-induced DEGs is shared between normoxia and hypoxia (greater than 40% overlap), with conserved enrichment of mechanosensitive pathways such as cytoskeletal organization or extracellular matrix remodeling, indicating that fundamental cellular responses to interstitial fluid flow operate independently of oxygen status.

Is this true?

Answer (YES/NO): NO